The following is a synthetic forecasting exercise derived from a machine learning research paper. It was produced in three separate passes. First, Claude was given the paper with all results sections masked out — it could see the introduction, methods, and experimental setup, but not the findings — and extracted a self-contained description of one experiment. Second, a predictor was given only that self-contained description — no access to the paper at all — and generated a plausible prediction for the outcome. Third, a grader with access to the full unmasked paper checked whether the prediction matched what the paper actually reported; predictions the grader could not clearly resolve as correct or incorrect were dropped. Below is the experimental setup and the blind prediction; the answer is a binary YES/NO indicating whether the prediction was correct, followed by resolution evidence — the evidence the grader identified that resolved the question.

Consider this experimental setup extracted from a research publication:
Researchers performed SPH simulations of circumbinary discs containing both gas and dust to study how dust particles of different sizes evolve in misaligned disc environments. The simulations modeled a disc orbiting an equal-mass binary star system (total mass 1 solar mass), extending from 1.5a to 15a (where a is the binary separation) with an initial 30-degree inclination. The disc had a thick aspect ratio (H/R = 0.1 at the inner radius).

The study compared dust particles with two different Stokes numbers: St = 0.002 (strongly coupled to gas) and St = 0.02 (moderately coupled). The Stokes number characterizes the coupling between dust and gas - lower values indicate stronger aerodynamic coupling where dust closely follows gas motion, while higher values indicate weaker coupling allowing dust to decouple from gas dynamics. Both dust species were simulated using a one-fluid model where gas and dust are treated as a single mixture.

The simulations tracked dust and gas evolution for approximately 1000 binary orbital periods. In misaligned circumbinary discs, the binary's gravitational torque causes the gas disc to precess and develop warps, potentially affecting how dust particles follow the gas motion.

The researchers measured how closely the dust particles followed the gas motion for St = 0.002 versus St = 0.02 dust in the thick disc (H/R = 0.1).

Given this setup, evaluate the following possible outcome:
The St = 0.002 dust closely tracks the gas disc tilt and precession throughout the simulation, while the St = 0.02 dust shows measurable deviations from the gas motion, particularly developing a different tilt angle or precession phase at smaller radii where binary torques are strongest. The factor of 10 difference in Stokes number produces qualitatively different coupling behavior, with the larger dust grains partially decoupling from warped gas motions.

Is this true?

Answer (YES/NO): NO